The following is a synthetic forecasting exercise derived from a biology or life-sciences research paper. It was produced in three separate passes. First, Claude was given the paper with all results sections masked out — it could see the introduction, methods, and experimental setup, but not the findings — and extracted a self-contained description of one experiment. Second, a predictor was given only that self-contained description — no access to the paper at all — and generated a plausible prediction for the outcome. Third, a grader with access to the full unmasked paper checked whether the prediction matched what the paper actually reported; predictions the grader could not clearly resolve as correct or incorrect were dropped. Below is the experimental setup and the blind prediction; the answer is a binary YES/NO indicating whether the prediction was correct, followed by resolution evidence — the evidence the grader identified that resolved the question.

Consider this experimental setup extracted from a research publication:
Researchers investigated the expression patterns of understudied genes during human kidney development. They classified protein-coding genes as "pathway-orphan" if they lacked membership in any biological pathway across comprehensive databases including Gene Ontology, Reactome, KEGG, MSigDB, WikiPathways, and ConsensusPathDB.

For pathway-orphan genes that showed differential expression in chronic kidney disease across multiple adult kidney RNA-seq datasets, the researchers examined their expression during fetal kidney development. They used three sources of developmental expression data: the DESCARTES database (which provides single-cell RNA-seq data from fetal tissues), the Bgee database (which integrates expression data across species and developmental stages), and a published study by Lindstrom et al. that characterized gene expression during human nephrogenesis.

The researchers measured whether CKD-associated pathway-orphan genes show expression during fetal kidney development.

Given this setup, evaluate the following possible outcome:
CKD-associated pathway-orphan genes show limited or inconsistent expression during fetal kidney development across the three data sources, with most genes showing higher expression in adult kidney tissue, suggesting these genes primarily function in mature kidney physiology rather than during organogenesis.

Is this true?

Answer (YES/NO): NO